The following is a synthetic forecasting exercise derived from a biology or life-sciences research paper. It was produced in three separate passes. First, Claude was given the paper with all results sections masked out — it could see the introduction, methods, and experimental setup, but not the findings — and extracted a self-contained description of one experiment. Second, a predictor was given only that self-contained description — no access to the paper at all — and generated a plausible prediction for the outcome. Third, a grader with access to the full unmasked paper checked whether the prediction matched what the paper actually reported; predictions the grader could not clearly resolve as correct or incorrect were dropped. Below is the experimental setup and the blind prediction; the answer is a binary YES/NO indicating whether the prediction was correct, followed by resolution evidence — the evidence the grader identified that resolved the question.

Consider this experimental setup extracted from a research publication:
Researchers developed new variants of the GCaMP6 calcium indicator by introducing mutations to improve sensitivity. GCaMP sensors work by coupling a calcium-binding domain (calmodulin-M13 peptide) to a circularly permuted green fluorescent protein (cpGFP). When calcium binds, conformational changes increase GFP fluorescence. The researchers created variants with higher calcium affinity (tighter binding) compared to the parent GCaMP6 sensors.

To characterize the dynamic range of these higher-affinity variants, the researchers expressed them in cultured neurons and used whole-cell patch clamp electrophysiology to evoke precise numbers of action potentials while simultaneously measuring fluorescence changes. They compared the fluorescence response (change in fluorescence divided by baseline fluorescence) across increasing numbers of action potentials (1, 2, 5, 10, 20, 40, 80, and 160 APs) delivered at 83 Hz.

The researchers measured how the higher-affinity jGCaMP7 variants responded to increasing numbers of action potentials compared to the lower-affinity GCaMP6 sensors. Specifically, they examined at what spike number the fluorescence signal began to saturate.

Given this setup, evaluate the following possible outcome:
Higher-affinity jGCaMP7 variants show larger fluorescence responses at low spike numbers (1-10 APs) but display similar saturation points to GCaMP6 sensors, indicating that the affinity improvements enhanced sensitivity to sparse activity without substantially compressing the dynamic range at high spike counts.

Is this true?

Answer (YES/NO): NO